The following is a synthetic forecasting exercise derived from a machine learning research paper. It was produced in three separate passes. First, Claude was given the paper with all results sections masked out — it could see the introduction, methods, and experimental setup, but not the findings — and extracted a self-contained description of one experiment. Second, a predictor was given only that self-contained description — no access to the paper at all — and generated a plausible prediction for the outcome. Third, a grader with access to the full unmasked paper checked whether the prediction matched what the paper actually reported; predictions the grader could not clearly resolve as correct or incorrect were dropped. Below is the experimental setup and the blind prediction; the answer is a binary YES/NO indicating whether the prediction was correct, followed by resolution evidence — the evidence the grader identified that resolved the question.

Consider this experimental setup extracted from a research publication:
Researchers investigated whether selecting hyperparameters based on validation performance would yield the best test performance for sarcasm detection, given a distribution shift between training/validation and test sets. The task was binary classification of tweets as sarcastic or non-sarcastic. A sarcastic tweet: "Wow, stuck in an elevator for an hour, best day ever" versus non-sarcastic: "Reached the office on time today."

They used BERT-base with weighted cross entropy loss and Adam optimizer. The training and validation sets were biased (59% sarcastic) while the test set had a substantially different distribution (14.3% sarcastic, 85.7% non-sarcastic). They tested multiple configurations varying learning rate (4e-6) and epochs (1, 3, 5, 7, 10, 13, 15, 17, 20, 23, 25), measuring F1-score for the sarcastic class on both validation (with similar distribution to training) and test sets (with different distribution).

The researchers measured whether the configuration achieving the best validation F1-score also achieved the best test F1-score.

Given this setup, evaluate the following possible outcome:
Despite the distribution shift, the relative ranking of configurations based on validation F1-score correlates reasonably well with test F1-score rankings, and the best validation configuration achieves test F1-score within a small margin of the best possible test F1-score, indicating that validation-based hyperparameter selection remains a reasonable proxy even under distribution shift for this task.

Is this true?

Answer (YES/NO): NO